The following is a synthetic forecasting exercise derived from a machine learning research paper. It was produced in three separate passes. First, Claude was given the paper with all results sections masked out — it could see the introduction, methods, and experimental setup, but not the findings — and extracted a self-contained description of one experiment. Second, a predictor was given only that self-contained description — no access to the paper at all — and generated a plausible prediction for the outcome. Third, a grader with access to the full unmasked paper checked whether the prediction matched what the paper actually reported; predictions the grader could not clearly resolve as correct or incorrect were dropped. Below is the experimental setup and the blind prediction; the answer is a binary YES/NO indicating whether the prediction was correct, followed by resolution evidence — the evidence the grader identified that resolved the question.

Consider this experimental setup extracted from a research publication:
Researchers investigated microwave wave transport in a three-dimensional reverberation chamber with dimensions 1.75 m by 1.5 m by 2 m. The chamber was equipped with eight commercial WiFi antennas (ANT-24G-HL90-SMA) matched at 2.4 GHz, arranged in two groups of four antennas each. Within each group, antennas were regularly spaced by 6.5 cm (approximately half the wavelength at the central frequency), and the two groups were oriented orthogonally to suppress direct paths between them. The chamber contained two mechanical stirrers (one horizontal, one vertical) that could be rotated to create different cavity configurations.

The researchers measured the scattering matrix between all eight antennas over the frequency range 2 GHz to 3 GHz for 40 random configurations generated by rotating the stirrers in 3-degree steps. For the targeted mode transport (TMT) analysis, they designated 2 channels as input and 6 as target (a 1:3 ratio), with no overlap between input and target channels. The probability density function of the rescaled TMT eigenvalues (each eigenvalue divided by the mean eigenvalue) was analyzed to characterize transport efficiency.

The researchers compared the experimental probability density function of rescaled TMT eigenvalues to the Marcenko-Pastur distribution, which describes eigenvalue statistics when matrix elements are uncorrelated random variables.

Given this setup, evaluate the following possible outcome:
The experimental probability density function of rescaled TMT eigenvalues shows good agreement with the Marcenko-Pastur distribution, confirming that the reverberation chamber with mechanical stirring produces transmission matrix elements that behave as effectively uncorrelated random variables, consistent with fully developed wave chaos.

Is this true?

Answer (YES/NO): YES